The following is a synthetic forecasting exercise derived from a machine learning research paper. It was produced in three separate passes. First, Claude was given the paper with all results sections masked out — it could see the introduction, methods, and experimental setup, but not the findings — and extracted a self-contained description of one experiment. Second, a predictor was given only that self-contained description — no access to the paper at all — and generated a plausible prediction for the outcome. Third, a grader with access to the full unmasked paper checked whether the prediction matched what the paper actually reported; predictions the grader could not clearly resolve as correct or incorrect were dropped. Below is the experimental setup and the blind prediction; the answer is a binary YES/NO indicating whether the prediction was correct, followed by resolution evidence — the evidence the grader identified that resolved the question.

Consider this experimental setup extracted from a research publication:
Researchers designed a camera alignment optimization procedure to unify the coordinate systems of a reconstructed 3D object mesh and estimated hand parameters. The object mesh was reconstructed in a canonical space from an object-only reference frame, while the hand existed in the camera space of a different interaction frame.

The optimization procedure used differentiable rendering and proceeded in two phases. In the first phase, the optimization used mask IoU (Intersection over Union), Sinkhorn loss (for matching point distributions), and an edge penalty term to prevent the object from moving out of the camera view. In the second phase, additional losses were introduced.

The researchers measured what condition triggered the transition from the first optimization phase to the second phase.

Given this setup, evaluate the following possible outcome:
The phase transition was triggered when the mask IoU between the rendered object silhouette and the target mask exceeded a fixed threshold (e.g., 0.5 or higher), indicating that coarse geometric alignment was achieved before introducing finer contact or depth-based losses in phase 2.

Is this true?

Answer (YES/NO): YES